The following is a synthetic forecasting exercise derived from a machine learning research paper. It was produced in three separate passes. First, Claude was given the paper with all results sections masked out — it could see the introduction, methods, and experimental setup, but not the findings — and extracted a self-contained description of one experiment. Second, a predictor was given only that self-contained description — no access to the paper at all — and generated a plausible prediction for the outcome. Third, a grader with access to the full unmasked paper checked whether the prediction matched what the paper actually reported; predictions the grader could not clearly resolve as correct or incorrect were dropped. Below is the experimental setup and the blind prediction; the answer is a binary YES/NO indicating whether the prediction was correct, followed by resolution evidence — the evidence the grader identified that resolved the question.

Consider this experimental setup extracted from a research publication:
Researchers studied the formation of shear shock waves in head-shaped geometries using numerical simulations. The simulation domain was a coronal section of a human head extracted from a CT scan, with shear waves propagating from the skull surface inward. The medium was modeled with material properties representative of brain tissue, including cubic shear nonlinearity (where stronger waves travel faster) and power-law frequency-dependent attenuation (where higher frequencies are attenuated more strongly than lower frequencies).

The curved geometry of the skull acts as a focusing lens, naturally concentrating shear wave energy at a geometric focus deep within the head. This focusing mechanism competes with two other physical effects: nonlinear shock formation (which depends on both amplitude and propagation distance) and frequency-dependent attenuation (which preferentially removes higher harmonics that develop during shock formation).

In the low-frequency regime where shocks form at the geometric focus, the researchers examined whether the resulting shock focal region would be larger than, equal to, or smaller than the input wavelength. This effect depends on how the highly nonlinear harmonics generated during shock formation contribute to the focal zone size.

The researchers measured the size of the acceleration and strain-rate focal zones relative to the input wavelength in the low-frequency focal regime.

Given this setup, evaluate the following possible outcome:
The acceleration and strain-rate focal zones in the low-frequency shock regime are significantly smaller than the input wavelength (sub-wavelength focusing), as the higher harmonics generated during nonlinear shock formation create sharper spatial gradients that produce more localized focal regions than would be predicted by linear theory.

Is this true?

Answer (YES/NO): YES